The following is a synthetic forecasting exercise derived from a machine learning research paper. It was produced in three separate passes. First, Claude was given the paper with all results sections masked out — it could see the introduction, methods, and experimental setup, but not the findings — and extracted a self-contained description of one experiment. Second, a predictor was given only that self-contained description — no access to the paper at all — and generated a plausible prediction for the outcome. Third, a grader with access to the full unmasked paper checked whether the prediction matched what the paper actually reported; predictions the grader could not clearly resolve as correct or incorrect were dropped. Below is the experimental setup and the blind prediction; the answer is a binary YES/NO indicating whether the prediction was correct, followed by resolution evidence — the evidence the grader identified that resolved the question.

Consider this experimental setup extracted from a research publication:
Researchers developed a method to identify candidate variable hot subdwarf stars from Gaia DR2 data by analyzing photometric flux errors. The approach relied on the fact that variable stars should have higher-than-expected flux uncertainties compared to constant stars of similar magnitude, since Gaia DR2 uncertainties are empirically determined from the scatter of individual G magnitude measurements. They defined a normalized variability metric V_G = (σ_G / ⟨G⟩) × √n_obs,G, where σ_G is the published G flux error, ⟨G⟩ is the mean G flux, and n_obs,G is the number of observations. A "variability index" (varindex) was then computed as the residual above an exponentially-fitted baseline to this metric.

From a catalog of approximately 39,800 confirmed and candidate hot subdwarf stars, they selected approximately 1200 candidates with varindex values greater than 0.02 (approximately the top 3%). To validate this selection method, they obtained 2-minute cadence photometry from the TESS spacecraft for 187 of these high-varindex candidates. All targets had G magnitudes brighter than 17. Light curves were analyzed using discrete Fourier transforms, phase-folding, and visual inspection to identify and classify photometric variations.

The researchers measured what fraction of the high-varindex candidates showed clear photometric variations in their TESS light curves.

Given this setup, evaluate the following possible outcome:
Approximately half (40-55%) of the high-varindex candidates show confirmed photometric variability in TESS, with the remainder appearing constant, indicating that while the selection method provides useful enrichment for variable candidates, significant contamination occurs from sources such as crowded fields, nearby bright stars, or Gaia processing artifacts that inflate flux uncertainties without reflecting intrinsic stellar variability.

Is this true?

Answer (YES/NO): NO